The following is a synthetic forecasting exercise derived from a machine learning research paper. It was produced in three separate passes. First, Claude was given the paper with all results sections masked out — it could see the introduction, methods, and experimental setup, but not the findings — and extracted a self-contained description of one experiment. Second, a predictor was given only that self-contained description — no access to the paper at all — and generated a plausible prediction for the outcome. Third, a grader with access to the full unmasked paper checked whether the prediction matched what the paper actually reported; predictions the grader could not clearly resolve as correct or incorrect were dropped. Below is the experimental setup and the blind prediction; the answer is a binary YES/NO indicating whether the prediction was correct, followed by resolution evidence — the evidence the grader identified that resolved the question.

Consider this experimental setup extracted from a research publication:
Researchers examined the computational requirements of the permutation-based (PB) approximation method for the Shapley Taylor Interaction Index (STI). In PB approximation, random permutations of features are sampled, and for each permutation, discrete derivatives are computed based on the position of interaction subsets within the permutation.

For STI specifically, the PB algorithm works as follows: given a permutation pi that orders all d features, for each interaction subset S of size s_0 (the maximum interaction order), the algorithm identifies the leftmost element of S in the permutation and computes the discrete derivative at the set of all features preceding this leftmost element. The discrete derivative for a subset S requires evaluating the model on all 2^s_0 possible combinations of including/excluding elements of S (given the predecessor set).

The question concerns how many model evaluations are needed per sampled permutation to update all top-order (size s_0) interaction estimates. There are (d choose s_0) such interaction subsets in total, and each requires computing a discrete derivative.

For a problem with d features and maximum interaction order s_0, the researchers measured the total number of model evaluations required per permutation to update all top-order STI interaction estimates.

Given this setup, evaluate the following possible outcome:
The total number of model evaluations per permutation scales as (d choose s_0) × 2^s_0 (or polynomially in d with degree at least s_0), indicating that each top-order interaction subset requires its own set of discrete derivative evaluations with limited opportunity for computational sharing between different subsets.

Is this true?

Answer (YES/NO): YES